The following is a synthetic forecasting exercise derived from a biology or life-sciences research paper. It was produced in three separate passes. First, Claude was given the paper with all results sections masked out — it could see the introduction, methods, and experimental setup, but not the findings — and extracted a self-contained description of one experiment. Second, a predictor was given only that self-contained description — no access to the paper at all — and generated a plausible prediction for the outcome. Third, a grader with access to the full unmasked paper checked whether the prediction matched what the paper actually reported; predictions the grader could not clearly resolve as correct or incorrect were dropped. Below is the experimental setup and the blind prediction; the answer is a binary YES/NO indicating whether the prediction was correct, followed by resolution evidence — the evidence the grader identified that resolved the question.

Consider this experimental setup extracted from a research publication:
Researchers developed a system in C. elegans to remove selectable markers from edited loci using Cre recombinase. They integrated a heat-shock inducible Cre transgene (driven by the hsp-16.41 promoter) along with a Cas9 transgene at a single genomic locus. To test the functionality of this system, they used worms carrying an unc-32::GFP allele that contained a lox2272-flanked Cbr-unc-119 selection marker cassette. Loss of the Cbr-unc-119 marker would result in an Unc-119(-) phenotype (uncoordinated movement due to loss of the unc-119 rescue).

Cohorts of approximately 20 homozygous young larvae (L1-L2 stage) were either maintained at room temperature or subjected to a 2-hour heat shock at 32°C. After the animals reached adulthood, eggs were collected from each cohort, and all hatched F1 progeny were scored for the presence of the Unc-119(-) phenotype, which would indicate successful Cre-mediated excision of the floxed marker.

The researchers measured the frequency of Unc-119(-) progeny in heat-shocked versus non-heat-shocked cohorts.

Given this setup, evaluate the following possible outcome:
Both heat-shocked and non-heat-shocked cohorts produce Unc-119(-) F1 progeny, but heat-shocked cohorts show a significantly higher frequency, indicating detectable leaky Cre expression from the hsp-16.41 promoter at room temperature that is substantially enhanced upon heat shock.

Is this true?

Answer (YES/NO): YES